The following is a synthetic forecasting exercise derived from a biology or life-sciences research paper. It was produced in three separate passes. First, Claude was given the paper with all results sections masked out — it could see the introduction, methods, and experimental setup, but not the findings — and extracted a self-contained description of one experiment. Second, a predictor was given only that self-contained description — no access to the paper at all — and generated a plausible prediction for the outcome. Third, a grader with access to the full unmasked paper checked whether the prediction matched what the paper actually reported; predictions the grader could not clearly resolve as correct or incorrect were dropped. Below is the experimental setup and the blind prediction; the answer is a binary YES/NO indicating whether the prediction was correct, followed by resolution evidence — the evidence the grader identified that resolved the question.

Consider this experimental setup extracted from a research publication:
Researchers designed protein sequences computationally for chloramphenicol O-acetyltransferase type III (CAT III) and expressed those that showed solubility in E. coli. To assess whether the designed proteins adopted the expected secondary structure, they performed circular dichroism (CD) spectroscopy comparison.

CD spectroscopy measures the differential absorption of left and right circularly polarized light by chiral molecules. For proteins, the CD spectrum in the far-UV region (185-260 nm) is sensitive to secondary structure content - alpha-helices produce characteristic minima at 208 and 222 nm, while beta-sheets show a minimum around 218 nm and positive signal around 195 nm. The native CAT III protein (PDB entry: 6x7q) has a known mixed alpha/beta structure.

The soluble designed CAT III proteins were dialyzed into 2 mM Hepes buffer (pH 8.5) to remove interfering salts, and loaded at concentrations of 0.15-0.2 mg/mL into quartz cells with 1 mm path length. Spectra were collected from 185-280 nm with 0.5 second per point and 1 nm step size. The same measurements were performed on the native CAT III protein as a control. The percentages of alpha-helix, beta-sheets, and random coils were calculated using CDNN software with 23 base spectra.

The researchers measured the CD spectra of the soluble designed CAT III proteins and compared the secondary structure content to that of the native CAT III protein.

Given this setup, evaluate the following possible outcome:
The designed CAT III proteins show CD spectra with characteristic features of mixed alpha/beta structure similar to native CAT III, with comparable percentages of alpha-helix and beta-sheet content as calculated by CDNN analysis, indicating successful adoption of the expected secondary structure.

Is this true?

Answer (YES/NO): YES